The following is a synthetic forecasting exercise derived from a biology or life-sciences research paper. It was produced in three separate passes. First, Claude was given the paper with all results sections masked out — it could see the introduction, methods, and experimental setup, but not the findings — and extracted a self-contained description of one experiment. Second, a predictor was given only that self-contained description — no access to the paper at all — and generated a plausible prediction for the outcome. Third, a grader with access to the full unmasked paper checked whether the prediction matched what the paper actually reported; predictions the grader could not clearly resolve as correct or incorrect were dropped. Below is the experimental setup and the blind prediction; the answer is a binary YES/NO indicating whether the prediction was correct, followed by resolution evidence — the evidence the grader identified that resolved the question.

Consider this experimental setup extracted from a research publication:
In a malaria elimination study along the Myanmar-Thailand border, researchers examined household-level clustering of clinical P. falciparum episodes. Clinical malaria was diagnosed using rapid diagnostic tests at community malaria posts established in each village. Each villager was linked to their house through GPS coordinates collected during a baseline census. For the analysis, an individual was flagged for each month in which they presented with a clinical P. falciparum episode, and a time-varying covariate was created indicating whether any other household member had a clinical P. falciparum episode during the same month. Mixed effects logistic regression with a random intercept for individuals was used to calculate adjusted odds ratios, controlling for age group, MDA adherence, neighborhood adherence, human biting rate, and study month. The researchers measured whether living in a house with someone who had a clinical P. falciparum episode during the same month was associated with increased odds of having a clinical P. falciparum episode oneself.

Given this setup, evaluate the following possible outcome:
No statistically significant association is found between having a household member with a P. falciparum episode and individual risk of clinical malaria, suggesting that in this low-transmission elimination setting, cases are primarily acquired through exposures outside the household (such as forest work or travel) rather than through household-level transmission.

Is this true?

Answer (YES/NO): NO